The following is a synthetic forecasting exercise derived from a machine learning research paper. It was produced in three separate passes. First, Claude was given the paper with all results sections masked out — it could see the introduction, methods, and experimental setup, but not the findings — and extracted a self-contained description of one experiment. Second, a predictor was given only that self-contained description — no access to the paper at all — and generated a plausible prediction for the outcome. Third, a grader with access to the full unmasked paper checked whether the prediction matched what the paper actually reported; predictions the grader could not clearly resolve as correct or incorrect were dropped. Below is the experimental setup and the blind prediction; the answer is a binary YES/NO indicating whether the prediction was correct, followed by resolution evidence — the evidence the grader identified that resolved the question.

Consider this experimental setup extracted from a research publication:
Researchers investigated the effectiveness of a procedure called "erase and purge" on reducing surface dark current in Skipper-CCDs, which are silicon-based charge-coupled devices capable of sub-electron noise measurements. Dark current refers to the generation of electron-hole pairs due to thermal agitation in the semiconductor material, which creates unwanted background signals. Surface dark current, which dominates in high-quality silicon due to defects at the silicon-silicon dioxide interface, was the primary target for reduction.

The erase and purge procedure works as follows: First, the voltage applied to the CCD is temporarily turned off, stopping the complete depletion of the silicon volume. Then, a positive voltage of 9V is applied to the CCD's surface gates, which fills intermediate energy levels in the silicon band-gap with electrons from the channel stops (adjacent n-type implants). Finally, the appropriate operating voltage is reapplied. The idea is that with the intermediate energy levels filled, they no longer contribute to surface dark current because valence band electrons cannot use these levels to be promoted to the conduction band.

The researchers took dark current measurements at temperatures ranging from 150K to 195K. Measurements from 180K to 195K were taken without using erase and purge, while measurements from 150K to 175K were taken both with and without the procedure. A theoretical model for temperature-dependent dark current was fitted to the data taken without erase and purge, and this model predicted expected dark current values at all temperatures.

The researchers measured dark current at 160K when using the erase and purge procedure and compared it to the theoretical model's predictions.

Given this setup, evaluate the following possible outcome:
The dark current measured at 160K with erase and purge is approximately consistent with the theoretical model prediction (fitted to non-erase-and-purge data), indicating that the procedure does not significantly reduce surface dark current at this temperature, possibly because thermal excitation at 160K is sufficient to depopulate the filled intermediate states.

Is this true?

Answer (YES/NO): NO